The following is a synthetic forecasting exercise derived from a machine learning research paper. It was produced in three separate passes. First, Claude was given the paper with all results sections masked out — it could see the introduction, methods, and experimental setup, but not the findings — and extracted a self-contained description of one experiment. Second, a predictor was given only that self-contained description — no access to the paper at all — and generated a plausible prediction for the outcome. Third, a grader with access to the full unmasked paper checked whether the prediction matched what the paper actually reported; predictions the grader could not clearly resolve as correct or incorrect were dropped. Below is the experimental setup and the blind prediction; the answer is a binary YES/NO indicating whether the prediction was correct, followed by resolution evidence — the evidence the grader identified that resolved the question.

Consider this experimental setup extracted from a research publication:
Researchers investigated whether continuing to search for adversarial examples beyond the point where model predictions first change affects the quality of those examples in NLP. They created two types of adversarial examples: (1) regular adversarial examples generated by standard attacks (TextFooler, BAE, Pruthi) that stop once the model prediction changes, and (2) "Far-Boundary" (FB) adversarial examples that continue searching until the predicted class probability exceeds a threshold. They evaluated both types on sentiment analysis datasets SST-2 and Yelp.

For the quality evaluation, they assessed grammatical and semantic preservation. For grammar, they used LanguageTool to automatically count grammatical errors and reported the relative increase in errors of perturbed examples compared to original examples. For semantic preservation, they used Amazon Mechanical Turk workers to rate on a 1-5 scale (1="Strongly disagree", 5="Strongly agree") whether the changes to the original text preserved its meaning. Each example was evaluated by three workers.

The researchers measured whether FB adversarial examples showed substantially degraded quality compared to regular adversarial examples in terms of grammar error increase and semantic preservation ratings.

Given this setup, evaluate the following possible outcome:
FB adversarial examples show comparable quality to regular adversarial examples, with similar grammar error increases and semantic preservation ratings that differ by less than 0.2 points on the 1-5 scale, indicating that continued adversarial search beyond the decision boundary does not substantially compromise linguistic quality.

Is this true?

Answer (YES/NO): YES